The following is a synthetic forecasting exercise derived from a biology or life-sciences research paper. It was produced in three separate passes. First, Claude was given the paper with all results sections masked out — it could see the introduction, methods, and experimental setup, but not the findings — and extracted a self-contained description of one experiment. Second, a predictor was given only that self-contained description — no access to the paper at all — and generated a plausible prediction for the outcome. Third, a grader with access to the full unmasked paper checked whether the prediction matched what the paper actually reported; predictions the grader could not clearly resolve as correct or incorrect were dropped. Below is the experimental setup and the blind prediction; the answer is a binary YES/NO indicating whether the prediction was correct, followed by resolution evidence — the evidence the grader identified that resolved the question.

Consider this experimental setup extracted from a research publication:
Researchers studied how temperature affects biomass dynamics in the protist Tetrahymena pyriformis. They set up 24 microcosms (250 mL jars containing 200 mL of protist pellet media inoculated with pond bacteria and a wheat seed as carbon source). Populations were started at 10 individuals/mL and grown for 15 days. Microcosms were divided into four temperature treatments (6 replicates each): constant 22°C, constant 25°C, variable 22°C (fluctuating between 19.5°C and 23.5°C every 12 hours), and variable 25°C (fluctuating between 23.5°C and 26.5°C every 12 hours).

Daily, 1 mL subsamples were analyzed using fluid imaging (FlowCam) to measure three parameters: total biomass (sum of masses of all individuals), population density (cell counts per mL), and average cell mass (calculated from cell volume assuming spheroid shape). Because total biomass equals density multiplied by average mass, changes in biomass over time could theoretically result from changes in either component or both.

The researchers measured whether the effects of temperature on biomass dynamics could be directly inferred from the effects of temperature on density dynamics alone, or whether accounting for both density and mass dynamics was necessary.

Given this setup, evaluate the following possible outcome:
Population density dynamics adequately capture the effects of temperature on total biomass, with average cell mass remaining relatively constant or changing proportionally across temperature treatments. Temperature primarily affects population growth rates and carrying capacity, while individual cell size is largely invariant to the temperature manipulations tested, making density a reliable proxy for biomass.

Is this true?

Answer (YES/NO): NO